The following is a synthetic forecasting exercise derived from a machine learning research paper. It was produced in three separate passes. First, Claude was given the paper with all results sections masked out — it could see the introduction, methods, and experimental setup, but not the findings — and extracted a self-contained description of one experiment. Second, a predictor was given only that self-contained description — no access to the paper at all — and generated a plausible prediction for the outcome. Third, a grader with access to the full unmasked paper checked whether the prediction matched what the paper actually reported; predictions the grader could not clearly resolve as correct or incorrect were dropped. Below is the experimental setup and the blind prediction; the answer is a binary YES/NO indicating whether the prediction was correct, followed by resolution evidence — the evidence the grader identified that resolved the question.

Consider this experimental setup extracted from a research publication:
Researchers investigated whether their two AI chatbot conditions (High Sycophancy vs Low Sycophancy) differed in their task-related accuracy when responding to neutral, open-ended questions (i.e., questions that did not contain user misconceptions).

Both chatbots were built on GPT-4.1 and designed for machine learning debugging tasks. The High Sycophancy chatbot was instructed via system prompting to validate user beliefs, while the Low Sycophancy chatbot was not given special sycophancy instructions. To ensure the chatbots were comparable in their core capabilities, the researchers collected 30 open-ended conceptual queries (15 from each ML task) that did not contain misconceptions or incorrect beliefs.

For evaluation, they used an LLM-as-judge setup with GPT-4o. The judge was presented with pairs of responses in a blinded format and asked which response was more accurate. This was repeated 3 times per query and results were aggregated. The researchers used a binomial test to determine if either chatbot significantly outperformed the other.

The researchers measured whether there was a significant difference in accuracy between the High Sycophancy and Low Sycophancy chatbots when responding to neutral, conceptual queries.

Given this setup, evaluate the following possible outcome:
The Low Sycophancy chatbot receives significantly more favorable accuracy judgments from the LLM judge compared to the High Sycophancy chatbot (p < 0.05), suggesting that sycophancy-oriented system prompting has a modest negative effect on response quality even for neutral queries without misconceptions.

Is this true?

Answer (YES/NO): NO